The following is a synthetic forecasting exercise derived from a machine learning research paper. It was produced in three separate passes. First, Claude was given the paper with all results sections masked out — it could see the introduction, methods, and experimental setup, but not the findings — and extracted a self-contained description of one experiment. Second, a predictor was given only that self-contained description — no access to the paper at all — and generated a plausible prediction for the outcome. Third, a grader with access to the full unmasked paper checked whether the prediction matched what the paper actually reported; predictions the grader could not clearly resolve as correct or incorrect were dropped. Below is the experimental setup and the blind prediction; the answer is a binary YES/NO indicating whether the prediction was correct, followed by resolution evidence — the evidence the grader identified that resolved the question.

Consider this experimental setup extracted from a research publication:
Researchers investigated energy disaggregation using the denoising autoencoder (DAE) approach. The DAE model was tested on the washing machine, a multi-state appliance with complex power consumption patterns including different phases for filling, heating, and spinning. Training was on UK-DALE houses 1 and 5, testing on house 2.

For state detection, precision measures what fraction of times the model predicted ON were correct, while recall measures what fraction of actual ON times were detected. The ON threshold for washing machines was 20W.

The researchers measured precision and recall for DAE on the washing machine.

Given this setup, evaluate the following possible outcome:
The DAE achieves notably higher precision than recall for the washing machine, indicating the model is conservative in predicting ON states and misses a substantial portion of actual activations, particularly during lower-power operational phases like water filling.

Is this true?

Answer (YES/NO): NO